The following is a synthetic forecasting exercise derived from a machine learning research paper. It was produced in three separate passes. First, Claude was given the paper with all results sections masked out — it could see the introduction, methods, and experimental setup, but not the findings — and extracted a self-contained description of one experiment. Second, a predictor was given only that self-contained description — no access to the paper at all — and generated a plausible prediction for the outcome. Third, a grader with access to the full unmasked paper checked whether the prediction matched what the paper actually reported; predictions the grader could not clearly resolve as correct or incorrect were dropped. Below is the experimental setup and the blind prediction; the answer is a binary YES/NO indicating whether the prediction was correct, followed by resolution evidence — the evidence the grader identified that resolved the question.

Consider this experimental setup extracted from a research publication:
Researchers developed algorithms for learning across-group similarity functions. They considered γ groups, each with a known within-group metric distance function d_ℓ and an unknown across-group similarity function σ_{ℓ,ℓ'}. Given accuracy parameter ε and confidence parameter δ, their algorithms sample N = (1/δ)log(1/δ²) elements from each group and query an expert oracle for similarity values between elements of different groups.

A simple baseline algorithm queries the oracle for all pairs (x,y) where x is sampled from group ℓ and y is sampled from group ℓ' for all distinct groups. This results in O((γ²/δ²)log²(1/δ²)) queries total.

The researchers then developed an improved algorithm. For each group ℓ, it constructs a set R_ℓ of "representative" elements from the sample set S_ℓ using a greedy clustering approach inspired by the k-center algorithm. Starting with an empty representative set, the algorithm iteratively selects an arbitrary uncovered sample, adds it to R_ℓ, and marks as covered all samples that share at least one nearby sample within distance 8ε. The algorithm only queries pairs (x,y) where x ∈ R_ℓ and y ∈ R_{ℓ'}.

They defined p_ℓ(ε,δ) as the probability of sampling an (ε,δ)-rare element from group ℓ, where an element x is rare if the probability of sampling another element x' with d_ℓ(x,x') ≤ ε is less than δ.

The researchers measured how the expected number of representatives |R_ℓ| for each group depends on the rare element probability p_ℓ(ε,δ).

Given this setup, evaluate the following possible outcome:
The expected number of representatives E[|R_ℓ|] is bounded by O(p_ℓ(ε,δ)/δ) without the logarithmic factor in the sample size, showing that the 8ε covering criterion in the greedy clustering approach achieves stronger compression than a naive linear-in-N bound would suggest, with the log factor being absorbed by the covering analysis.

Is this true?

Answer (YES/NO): NO